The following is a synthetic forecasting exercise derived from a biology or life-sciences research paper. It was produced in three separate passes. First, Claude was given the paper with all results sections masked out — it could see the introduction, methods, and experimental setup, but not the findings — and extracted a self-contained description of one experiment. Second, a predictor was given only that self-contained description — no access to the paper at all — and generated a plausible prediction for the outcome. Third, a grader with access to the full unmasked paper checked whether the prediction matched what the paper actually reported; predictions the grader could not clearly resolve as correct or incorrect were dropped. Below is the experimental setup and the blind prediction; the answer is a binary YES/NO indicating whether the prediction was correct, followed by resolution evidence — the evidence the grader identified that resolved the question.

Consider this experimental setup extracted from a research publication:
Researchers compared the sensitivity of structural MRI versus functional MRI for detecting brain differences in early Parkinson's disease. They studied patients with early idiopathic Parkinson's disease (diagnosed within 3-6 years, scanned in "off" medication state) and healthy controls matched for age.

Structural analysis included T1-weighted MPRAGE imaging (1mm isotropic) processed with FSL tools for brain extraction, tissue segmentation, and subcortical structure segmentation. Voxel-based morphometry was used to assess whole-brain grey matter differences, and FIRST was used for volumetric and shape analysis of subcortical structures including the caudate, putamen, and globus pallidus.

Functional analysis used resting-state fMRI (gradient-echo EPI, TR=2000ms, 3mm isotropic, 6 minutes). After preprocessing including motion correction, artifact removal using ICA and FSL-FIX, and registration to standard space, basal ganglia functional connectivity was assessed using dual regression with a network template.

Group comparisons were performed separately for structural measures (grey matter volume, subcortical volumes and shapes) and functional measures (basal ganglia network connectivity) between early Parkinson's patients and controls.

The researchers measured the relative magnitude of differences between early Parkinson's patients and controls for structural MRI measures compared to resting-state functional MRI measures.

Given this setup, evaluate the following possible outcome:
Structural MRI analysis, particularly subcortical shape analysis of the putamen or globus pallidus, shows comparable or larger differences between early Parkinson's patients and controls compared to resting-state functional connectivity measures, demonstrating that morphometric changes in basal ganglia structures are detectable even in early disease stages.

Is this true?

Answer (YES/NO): NO